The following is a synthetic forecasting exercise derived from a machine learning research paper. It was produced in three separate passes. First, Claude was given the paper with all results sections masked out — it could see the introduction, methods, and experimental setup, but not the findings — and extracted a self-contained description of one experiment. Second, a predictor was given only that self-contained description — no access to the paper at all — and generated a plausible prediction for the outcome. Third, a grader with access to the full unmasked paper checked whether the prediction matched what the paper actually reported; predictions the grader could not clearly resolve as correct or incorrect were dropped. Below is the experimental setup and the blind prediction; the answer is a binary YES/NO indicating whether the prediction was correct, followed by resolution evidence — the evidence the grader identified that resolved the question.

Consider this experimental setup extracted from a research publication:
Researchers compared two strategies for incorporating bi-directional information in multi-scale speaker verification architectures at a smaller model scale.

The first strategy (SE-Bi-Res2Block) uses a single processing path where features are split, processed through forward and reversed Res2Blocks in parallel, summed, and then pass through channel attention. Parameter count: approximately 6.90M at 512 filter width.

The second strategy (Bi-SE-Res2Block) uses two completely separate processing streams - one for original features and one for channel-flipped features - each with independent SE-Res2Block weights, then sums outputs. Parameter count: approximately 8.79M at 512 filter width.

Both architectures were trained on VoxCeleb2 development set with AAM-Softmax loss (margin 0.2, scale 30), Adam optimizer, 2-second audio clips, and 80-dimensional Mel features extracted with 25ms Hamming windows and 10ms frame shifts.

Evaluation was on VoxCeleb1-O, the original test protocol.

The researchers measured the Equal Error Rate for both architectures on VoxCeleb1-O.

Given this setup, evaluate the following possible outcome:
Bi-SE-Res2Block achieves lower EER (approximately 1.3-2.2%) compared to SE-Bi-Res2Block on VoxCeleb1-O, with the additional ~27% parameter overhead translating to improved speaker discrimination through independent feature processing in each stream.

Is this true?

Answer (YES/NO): NO